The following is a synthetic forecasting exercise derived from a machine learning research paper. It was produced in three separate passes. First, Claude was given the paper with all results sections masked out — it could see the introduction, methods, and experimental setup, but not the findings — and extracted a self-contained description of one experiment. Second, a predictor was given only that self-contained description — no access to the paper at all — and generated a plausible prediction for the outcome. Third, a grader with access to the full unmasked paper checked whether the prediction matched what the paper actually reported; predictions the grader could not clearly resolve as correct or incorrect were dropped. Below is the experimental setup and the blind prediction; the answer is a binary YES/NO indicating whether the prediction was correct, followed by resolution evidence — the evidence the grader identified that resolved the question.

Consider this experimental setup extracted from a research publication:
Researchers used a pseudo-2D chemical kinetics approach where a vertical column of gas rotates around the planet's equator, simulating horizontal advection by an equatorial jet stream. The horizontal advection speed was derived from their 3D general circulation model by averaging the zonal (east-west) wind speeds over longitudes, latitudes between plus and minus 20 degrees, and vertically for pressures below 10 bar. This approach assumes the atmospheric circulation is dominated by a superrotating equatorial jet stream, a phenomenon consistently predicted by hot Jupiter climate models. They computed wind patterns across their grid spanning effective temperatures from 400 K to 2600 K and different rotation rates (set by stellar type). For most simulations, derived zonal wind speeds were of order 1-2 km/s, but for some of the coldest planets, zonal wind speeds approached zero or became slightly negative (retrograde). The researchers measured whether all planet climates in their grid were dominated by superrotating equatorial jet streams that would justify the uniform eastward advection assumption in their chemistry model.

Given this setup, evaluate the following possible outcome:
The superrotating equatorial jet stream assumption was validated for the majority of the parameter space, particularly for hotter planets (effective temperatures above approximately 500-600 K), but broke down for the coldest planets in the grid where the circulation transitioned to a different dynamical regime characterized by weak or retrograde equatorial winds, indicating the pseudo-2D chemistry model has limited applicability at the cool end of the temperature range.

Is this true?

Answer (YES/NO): YES